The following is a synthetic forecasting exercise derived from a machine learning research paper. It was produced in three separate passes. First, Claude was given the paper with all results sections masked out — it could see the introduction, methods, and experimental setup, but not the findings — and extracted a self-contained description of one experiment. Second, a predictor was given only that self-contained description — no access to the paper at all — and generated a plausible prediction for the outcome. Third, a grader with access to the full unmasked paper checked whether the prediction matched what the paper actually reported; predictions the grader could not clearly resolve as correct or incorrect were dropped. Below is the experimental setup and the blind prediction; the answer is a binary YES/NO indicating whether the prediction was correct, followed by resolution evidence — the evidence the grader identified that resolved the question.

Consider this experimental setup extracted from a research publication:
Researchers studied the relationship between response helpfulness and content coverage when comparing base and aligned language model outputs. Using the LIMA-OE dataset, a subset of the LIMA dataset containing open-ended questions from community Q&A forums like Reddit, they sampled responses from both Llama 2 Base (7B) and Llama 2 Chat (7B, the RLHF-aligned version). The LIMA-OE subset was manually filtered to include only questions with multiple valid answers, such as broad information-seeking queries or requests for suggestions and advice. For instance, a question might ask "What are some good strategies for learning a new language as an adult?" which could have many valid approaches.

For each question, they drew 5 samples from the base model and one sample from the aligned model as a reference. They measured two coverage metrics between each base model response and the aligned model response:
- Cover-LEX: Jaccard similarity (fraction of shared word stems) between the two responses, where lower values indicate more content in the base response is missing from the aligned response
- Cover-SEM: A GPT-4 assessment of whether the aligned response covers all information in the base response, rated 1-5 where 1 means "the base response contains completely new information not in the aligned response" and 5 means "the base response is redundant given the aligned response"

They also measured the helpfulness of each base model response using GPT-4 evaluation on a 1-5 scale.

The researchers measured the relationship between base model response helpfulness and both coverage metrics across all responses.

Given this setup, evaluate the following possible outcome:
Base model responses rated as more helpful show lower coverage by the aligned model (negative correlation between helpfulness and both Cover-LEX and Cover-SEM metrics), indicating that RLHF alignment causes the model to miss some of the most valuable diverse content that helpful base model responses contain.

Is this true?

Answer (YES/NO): NO